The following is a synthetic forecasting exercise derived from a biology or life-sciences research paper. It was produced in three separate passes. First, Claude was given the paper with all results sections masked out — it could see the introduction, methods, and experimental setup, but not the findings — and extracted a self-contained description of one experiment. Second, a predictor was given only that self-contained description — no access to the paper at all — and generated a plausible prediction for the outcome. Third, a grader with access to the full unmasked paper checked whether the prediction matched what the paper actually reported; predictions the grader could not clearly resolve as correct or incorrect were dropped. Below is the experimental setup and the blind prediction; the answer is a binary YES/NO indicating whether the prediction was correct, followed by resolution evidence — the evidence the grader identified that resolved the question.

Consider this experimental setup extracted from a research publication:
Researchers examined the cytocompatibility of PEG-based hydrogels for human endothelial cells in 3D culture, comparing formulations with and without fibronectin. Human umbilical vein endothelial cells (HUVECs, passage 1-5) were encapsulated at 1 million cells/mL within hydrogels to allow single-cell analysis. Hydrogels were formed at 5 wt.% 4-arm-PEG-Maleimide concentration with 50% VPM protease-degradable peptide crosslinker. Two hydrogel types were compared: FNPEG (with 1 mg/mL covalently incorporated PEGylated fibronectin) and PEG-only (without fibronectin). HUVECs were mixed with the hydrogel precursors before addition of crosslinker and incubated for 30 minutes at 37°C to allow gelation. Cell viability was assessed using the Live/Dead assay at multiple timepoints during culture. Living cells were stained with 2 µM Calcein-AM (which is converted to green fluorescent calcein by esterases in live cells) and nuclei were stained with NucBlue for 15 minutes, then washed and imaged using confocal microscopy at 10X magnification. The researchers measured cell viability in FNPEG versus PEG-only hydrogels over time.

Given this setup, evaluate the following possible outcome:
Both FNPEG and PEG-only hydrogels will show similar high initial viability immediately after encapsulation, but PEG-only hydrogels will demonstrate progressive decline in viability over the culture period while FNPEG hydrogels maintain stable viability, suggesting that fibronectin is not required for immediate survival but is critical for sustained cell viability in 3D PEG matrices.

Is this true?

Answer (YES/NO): NO